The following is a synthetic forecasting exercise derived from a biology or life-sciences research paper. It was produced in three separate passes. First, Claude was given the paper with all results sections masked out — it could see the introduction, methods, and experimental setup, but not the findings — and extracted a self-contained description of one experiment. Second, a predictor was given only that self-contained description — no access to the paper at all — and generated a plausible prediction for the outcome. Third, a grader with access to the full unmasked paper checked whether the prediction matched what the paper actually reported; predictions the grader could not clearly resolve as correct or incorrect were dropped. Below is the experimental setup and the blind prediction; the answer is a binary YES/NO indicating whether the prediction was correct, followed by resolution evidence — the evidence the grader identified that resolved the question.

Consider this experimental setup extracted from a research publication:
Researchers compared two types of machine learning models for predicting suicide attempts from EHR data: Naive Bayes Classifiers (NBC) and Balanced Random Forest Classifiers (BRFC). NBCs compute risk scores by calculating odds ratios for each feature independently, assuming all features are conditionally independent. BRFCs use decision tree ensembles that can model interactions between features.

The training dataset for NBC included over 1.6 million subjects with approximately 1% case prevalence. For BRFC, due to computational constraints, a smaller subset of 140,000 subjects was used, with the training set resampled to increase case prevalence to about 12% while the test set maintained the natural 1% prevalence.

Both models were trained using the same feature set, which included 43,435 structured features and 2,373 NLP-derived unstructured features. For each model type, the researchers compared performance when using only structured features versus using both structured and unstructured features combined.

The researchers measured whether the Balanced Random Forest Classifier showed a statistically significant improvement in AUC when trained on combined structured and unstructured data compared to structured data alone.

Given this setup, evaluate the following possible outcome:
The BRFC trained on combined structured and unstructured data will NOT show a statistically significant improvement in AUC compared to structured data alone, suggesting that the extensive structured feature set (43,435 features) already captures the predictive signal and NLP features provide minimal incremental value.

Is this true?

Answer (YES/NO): NO